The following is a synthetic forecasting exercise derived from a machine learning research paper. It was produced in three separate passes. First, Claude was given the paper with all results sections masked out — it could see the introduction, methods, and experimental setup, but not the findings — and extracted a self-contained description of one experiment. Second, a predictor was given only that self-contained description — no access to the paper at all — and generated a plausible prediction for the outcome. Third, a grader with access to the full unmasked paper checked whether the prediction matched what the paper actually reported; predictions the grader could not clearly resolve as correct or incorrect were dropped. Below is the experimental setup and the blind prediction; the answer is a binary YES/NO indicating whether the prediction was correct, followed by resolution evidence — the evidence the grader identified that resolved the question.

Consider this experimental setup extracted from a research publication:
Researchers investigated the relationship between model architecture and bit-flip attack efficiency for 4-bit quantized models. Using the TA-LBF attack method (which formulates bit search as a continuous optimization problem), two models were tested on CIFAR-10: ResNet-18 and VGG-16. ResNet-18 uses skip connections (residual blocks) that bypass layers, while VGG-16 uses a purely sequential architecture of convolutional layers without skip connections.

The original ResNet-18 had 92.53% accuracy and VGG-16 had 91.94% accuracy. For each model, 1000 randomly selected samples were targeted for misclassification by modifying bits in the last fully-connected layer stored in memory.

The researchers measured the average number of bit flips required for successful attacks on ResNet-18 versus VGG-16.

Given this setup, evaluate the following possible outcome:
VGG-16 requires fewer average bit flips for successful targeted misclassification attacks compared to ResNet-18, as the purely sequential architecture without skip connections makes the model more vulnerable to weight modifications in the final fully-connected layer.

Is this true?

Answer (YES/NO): YES